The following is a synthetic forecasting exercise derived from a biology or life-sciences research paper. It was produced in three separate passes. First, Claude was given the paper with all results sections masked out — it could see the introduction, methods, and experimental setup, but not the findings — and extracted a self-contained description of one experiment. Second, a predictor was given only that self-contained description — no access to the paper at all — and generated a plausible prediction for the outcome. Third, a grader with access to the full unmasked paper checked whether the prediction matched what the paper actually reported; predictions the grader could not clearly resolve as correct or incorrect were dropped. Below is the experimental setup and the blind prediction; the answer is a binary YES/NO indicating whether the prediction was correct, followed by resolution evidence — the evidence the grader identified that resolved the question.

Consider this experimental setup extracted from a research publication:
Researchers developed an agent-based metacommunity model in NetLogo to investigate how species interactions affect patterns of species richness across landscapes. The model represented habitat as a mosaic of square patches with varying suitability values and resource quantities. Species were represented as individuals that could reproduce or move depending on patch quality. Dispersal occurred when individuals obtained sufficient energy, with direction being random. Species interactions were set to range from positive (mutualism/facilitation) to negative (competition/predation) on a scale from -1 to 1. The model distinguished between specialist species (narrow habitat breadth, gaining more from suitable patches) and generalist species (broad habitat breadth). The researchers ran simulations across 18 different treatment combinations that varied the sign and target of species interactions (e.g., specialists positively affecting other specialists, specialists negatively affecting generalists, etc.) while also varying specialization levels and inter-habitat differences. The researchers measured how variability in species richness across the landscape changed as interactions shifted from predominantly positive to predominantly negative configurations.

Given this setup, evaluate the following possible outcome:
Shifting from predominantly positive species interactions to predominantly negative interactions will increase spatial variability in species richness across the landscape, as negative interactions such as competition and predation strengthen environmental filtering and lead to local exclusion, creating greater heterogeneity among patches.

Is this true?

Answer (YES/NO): YES